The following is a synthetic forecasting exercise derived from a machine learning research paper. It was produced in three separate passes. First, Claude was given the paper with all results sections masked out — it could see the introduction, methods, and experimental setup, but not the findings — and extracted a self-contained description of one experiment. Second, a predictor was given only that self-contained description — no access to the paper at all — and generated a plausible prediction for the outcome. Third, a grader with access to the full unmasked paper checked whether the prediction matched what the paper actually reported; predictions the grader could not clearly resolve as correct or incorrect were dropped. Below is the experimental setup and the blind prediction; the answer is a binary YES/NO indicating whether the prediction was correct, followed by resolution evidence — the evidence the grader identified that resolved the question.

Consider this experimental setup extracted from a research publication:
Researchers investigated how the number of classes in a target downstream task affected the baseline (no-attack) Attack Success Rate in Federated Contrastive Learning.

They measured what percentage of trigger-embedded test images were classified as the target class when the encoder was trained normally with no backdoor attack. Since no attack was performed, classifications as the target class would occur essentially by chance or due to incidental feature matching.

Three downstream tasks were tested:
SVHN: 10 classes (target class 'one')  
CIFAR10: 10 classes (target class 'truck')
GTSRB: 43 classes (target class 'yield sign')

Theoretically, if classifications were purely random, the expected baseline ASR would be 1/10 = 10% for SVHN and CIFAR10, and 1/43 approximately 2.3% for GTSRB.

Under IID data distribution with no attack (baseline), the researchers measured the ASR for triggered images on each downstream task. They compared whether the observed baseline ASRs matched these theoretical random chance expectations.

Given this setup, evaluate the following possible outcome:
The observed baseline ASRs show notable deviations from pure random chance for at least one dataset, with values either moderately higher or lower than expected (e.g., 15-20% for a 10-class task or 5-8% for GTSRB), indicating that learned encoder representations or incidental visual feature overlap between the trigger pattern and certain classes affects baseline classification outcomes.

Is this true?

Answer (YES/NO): NO